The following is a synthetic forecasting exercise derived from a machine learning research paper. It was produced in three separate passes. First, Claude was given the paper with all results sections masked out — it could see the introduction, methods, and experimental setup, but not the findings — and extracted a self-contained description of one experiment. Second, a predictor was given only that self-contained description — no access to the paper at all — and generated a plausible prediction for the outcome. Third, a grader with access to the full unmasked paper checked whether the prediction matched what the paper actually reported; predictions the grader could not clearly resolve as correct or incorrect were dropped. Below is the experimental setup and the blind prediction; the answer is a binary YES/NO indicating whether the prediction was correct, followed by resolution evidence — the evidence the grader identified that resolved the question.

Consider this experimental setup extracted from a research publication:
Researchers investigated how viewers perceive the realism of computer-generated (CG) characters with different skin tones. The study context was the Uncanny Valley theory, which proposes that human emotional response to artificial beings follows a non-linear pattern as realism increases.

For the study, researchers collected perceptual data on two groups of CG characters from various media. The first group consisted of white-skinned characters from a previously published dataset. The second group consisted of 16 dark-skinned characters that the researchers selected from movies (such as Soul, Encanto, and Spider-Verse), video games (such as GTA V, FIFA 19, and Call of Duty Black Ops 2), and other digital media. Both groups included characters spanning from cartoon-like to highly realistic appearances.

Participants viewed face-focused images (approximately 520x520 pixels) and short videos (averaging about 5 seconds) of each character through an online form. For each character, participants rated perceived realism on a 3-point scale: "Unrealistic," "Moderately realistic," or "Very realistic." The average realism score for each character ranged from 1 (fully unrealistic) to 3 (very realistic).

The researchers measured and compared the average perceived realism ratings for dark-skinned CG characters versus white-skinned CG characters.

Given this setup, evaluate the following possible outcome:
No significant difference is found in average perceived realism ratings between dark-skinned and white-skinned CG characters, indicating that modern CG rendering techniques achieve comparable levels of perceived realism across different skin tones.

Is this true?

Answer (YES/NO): NO